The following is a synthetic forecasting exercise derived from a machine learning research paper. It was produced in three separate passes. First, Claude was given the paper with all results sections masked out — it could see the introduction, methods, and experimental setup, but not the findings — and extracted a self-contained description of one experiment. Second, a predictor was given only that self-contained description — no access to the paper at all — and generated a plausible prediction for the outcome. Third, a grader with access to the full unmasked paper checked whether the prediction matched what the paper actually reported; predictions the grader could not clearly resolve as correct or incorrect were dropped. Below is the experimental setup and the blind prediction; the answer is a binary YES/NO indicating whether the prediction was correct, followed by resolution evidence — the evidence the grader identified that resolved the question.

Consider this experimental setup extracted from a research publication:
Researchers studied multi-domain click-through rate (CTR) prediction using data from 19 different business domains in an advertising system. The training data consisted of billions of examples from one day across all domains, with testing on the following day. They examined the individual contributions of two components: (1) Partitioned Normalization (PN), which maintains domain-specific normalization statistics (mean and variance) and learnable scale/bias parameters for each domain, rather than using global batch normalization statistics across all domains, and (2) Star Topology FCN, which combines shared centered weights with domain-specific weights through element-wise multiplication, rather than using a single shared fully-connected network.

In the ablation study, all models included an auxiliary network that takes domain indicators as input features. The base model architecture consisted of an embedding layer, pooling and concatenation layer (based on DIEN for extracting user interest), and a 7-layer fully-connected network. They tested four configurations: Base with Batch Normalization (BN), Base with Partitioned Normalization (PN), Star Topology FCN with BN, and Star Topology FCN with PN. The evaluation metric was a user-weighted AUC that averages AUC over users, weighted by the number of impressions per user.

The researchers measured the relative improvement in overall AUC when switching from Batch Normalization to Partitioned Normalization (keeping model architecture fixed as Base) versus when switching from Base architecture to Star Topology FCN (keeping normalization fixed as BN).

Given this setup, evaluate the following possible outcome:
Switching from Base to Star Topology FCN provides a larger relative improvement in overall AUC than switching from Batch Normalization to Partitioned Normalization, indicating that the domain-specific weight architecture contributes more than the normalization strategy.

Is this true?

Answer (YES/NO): NO